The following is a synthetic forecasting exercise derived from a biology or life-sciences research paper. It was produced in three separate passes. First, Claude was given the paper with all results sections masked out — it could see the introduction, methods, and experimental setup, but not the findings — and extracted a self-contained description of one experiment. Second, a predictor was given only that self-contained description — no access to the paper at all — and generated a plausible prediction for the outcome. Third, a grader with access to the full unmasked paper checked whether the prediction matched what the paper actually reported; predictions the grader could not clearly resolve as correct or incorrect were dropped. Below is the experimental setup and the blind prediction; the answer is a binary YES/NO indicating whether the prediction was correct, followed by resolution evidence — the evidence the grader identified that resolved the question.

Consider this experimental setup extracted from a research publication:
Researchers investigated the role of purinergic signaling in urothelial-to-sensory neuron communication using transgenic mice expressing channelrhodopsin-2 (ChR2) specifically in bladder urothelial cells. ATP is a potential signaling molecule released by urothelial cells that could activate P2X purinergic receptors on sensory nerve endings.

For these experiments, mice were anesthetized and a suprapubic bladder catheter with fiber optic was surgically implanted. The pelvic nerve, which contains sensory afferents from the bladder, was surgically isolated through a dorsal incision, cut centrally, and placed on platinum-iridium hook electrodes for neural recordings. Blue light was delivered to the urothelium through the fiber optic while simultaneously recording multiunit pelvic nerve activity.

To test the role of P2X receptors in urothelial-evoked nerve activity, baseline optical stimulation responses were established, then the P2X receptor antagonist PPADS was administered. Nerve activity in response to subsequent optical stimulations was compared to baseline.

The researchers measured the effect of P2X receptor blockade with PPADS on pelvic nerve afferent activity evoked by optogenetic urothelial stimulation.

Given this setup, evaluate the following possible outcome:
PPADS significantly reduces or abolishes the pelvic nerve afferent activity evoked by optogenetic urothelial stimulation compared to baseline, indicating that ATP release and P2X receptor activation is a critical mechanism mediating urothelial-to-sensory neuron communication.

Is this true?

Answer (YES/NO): YES